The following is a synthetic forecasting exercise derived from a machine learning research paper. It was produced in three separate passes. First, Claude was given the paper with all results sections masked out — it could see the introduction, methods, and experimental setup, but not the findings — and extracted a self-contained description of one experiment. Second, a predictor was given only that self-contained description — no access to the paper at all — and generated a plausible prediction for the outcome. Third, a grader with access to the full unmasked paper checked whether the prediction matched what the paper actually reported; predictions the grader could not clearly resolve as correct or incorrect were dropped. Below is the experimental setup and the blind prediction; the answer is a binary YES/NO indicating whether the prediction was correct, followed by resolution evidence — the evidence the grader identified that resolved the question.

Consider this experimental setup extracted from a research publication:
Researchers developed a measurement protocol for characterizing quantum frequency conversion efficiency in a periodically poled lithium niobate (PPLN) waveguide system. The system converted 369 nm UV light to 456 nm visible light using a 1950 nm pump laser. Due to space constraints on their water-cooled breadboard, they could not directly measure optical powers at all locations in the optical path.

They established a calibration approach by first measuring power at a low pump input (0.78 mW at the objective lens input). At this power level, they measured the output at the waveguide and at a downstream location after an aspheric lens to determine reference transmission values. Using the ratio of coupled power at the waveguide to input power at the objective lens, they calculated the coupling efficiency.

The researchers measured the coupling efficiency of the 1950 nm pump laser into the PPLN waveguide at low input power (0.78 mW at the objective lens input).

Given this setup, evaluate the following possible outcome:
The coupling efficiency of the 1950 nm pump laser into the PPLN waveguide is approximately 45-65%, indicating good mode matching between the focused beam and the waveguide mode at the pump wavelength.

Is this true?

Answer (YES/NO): YES